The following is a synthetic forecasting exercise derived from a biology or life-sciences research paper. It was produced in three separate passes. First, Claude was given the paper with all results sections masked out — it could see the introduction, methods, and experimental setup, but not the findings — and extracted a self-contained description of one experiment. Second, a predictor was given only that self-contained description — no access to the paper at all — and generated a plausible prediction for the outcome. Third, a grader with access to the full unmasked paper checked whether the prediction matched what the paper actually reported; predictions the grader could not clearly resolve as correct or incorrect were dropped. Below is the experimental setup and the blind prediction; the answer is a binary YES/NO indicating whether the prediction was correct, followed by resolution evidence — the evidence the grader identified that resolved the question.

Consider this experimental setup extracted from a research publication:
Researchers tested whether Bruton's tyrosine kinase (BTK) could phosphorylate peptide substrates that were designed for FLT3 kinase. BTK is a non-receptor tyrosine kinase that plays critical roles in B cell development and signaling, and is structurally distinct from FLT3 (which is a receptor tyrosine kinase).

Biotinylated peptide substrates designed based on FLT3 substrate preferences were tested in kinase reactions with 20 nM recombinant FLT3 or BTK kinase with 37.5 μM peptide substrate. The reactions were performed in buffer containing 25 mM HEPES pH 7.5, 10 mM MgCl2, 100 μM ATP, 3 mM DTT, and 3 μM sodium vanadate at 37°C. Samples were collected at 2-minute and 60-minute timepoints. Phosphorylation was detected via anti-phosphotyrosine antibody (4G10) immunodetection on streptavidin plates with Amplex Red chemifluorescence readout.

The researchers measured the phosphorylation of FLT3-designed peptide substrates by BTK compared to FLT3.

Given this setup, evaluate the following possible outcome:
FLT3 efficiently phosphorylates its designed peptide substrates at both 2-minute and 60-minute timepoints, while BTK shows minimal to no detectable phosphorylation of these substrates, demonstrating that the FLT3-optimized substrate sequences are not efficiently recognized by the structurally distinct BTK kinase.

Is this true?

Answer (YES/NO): YES